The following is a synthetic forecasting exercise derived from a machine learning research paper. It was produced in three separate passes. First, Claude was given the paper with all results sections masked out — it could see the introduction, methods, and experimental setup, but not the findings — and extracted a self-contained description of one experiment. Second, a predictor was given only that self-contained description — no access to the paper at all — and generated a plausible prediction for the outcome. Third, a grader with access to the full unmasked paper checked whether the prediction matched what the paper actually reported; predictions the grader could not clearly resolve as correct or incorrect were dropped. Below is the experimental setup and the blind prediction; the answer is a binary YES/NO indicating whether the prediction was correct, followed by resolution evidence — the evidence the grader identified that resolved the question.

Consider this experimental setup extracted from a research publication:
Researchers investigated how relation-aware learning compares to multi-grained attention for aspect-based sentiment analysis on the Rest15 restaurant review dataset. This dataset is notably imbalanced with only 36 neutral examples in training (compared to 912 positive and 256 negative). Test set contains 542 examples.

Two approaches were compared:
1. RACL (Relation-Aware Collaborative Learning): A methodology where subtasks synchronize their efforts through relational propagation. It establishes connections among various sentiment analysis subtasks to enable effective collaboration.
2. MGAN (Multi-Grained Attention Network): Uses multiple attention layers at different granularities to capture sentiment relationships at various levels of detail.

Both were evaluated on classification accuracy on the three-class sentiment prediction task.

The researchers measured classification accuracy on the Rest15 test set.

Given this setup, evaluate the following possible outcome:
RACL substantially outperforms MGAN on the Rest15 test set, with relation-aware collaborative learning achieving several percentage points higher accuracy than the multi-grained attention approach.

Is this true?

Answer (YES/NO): YES